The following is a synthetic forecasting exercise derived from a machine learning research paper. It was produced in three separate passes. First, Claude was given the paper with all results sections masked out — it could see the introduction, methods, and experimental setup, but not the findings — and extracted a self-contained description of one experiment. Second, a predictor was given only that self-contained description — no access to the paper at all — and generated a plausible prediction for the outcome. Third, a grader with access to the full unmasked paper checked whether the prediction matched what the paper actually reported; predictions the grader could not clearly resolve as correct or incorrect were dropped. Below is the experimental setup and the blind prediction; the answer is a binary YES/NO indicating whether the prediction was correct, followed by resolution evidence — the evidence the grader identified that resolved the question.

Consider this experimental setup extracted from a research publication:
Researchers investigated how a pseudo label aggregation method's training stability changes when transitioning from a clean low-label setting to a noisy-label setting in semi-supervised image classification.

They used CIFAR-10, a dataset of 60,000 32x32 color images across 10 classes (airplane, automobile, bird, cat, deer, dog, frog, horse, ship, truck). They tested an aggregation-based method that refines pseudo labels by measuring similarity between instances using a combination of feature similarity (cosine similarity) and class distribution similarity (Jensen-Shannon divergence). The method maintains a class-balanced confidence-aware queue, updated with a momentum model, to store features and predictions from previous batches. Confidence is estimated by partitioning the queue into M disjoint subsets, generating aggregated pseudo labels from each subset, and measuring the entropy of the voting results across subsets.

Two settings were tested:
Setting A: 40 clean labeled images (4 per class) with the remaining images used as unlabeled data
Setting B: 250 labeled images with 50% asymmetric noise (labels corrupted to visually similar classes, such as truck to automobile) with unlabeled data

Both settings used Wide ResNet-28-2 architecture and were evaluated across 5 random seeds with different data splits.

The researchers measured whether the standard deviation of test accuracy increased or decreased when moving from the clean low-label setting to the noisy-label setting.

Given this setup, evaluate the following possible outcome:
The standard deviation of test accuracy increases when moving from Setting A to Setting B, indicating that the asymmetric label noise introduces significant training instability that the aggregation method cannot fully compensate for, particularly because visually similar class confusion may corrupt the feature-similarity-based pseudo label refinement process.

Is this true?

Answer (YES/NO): YES